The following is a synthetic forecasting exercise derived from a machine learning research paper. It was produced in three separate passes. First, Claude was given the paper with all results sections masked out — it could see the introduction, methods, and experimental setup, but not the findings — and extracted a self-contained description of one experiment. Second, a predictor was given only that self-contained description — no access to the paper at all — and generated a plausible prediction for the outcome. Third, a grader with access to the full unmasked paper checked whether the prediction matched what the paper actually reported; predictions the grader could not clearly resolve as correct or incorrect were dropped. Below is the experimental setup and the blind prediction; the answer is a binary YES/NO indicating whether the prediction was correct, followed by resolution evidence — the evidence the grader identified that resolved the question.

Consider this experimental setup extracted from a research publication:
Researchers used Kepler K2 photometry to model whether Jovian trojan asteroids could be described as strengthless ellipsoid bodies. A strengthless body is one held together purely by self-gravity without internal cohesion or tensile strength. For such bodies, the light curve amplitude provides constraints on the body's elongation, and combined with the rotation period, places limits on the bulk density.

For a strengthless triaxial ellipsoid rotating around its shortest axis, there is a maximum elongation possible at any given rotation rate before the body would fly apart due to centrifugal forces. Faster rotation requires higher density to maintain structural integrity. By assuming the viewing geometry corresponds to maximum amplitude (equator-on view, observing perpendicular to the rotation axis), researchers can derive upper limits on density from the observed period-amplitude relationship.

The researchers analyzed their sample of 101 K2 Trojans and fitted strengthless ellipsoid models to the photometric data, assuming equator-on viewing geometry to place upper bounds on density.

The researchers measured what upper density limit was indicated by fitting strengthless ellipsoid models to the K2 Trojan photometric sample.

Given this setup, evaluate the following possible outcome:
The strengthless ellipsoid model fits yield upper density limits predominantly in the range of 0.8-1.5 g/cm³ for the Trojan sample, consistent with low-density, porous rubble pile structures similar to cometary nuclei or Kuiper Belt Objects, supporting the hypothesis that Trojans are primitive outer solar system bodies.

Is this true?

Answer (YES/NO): NO